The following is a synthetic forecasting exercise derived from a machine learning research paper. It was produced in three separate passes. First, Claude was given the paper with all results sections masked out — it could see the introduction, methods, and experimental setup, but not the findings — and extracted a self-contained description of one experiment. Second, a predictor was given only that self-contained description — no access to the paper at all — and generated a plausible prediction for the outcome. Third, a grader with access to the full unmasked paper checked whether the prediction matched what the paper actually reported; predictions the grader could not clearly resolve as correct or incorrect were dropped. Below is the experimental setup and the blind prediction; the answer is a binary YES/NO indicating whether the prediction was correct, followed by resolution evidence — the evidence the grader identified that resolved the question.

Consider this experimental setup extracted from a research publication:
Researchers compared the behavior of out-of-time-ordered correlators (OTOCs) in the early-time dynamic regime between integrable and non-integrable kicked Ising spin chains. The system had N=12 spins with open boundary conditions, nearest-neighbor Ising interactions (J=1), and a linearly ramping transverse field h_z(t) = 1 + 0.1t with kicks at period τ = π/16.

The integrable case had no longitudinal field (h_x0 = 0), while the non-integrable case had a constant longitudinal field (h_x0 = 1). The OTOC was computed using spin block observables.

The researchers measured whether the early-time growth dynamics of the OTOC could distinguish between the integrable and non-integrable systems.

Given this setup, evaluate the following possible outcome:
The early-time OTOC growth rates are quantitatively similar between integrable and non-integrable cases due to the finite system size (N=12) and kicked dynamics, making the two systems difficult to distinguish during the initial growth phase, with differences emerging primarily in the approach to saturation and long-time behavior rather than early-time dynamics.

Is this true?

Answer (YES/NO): YES